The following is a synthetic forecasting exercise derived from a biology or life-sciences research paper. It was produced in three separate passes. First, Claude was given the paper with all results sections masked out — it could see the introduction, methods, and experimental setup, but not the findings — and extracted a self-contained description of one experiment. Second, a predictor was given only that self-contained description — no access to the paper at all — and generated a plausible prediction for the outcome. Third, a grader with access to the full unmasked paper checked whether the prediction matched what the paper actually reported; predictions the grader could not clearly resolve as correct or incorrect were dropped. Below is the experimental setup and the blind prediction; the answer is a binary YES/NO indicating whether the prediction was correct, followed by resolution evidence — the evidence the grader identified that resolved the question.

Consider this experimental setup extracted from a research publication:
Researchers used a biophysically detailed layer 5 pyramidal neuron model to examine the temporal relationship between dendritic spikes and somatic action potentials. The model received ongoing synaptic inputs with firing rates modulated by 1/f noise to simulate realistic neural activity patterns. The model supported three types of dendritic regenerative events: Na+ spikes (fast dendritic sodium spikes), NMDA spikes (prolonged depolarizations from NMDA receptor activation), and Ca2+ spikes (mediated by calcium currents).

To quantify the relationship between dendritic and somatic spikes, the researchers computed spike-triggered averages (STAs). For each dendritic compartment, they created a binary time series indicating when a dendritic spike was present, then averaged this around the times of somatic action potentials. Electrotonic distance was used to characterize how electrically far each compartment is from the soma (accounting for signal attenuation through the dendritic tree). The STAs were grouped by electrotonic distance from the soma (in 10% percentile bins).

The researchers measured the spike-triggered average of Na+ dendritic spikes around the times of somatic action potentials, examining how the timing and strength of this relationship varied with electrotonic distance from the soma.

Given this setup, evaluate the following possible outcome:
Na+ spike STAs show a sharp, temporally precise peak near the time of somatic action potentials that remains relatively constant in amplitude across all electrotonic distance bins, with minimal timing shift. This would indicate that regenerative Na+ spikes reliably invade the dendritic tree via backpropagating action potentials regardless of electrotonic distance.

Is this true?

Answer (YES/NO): NO